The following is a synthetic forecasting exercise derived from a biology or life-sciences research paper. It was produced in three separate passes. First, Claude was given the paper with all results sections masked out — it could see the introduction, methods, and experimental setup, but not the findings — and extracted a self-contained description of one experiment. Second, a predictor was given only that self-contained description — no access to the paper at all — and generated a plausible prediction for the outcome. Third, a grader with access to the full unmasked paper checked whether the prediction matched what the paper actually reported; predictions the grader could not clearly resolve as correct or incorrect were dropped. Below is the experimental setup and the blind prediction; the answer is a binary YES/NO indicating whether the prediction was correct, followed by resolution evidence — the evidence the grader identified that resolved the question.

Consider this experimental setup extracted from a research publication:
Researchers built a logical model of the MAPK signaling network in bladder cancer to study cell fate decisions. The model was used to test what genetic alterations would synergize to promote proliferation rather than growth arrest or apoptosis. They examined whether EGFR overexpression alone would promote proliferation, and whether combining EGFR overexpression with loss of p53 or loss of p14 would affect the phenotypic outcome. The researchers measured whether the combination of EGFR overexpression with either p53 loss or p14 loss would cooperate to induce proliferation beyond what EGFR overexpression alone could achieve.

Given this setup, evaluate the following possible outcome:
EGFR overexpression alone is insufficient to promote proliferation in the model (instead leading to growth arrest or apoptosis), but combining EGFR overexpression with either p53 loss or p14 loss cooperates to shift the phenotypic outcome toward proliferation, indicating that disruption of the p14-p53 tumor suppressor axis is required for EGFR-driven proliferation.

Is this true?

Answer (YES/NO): YES